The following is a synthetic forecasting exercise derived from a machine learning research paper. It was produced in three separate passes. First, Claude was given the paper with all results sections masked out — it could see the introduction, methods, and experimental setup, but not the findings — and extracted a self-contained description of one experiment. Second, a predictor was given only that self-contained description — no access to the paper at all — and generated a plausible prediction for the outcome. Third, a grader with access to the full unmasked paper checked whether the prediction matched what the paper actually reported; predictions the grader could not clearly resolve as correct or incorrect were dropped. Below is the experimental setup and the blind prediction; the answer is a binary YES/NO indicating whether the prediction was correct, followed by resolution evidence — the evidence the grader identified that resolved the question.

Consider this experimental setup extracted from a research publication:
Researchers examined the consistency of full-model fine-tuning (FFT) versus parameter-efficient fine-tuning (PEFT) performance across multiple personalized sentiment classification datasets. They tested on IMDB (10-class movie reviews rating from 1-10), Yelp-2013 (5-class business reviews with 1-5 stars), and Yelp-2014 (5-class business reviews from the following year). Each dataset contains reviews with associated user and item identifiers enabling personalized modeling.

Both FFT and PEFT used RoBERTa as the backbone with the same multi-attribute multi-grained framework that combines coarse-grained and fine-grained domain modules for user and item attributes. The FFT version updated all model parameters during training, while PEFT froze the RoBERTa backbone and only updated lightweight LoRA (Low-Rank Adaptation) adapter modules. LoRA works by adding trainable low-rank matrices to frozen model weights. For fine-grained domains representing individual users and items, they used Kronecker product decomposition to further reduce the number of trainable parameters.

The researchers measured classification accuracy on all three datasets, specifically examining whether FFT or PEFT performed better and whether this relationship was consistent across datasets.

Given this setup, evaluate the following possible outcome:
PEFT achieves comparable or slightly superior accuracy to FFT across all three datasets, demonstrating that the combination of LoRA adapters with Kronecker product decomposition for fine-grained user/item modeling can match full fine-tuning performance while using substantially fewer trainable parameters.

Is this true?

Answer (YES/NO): NO